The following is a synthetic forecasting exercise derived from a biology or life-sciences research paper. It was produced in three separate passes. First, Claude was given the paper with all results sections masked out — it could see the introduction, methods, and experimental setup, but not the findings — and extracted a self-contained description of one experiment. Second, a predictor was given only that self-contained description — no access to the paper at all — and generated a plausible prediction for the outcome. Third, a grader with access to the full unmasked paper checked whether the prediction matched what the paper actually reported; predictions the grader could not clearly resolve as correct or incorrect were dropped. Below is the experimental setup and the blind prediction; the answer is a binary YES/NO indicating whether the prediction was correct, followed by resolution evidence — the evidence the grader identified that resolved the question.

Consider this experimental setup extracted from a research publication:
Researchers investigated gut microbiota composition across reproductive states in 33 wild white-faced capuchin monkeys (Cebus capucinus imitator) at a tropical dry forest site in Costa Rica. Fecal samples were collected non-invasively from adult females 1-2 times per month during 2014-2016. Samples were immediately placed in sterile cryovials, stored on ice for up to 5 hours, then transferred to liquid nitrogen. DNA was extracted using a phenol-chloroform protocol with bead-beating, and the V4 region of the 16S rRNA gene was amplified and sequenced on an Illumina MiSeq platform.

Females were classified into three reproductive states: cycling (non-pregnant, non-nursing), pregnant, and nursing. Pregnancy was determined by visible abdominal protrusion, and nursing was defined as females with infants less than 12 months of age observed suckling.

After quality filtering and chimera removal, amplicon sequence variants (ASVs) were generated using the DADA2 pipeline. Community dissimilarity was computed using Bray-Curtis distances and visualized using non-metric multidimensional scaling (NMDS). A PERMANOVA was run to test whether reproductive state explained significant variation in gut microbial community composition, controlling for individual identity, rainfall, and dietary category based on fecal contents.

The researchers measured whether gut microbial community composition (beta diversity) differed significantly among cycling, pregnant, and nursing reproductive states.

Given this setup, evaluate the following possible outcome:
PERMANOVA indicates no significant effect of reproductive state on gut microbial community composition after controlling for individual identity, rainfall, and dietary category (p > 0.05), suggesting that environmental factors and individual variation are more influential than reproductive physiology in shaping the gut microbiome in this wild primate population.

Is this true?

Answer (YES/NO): YES